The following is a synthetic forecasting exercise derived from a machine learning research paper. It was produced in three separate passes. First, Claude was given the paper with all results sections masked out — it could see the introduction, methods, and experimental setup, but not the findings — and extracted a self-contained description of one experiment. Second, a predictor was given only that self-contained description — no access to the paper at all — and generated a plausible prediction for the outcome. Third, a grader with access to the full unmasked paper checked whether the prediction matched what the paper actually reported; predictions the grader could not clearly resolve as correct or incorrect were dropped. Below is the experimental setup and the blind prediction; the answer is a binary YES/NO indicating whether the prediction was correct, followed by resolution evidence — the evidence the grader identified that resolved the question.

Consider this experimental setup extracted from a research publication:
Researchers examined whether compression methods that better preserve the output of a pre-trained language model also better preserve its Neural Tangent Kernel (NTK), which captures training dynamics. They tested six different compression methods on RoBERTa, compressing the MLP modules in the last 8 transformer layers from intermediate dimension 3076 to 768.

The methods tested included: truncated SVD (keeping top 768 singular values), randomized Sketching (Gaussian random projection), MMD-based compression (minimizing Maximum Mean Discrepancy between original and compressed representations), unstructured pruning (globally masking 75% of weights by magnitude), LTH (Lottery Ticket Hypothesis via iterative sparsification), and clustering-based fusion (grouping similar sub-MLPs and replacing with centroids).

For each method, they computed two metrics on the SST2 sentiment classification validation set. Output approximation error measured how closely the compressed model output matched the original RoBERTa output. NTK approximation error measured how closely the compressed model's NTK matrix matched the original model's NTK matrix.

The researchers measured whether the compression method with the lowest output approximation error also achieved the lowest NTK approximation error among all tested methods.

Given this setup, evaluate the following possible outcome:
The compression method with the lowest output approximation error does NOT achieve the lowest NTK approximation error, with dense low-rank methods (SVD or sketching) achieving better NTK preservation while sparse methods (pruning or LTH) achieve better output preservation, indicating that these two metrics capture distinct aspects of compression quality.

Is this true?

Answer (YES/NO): NO